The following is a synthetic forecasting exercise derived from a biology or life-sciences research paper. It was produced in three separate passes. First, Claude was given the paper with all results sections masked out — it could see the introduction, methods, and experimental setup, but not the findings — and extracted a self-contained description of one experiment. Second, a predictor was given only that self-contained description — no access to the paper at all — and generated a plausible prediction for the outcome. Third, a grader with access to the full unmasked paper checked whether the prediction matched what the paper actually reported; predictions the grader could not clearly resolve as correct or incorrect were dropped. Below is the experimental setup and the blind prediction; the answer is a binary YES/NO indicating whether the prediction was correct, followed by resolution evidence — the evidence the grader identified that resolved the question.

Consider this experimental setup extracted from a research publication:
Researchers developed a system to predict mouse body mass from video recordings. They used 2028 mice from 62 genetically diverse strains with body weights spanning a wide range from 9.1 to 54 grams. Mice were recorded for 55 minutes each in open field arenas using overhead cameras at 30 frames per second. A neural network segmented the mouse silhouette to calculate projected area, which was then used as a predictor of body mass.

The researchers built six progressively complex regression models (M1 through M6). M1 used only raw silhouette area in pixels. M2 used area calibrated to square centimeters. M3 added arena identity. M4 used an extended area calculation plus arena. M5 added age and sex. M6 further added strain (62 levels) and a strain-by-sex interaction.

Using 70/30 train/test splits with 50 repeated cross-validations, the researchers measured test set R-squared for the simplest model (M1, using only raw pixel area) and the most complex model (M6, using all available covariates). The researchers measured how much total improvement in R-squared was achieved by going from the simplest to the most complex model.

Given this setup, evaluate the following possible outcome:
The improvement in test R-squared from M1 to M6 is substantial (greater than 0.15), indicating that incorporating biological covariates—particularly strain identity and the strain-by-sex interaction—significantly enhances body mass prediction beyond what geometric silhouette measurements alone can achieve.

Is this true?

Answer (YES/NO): YES